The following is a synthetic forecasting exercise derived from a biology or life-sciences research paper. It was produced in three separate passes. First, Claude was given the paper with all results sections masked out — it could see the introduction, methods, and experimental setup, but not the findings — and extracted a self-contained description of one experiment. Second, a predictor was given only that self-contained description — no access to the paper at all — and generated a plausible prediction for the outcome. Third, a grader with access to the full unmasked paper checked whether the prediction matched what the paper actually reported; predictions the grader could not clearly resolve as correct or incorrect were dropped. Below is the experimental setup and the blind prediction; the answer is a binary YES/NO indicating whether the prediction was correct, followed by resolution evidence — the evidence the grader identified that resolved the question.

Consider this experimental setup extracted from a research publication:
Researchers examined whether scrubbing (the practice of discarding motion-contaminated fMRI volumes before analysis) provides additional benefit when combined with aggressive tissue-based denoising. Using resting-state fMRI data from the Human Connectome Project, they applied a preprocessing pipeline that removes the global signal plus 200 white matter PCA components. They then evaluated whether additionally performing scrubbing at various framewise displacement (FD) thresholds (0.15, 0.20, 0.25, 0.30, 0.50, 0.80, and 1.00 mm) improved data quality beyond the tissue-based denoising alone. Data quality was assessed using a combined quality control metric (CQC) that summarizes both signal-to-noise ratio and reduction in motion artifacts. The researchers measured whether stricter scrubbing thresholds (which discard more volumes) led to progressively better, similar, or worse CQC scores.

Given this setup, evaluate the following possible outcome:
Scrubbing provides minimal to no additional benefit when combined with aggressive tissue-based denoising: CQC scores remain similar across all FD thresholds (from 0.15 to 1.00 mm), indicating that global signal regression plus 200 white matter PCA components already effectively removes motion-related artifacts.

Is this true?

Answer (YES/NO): NO